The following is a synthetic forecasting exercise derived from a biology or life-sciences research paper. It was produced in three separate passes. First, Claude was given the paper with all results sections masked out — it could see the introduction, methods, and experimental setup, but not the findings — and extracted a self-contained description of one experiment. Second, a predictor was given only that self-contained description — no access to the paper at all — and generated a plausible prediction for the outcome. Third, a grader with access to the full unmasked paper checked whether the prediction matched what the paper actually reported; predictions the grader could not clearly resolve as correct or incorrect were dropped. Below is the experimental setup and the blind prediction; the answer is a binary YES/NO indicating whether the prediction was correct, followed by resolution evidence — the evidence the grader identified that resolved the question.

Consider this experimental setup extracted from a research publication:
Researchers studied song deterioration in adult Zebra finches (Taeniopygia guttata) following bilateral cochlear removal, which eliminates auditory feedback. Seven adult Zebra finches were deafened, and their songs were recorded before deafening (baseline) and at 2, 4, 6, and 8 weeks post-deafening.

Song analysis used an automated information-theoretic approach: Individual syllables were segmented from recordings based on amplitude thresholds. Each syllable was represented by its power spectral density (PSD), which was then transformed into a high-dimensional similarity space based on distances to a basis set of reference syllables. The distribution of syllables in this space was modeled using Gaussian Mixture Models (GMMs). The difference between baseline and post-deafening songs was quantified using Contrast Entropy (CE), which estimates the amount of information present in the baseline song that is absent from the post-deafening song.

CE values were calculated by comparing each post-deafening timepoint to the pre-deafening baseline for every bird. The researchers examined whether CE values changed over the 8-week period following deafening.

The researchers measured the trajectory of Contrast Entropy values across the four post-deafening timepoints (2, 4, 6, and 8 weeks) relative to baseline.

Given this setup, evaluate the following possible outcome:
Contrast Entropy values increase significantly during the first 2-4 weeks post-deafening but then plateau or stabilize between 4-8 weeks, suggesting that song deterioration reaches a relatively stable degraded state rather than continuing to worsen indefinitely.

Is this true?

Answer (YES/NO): NO